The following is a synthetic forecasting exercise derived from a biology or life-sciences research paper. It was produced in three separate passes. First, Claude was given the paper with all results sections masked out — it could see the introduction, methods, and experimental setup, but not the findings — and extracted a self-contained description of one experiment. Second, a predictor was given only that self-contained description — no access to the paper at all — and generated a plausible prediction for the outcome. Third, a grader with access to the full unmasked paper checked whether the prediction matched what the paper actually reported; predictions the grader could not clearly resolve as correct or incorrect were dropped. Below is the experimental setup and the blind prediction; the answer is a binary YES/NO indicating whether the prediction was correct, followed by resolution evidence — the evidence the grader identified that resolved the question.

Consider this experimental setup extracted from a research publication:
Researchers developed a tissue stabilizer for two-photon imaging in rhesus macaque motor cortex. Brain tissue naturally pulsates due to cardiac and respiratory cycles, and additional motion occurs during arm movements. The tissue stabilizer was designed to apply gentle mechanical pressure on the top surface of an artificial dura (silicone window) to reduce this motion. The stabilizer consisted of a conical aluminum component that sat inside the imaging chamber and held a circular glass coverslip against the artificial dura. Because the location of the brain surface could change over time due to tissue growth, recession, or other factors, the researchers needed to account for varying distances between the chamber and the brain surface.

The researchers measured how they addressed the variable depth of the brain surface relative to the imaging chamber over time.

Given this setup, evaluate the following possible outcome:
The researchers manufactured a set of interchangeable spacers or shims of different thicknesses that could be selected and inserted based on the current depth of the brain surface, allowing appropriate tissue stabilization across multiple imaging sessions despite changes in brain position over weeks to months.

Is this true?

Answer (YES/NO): NO